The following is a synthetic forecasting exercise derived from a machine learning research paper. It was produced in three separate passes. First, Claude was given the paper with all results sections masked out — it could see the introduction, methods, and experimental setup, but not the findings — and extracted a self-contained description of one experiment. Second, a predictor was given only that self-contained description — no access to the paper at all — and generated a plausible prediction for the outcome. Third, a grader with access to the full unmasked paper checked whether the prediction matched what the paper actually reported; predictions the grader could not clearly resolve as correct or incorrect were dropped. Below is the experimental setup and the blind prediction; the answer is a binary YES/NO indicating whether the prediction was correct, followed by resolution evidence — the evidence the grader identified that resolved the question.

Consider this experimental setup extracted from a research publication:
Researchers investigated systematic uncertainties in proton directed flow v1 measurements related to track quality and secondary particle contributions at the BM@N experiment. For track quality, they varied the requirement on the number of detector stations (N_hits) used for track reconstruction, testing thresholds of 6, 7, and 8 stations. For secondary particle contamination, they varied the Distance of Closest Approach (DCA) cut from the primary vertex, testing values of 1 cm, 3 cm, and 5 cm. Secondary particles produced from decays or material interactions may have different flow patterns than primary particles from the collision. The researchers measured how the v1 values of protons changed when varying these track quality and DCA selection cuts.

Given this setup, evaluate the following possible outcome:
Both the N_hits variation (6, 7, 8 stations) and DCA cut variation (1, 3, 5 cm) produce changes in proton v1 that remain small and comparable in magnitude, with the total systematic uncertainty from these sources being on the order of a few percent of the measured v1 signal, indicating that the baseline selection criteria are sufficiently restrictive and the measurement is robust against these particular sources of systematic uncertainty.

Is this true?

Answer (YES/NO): YES